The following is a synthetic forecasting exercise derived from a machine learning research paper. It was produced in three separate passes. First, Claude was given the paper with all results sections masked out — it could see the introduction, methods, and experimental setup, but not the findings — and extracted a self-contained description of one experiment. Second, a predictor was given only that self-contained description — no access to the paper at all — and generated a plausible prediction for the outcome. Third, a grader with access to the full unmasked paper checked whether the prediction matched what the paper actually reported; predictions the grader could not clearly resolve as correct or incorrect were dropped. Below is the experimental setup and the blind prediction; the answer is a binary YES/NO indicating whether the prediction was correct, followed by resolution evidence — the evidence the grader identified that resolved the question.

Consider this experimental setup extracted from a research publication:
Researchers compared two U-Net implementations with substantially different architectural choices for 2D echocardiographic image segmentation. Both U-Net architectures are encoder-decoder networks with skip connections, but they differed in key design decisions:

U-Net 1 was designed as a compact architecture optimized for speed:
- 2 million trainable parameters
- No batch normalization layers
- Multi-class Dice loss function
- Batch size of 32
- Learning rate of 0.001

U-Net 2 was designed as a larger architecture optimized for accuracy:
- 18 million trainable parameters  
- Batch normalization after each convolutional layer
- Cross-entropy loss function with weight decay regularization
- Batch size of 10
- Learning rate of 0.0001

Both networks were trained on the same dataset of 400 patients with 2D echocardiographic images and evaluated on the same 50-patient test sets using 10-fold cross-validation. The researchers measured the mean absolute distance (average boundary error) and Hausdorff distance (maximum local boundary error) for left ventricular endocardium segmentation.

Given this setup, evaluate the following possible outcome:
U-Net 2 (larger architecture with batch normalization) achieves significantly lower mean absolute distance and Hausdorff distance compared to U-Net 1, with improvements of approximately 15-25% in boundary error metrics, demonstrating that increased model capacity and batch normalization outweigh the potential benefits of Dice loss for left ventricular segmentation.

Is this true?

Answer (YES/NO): NO